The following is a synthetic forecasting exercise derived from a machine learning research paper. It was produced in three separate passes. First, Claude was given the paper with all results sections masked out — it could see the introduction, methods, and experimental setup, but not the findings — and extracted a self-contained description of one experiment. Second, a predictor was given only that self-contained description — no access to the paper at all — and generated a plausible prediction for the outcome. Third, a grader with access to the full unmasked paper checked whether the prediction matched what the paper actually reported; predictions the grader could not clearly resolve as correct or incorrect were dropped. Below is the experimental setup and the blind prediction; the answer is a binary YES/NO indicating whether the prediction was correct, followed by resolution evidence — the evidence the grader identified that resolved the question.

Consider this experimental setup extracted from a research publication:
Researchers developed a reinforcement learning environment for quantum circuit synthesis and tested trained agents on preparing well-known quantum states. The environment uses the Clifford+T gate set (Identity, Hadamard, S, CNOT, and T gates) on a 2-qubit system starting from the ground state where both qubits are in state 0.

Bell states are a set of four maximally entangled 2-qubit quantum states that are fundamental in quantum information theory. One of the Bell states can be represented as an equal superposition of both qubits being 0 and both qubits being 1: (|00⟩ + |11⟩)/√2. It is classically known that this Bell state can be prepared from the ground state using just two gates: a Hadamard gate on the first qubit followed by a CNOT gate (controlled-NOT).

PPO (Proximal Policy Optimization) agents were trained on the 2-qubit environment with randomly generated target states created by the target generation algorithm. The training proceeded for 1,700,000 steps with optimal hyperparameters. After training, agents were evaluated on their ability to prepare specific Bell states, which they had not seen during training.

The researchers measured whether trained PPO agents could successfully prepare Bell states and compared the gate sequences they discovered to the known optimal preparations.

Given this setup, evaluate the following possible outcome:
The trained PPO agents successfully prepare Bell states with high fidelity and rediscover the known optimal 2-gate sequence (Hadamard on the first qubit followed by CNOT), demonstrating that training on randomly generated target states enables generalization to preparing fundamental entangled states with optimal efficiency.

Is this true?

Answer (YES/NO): YES